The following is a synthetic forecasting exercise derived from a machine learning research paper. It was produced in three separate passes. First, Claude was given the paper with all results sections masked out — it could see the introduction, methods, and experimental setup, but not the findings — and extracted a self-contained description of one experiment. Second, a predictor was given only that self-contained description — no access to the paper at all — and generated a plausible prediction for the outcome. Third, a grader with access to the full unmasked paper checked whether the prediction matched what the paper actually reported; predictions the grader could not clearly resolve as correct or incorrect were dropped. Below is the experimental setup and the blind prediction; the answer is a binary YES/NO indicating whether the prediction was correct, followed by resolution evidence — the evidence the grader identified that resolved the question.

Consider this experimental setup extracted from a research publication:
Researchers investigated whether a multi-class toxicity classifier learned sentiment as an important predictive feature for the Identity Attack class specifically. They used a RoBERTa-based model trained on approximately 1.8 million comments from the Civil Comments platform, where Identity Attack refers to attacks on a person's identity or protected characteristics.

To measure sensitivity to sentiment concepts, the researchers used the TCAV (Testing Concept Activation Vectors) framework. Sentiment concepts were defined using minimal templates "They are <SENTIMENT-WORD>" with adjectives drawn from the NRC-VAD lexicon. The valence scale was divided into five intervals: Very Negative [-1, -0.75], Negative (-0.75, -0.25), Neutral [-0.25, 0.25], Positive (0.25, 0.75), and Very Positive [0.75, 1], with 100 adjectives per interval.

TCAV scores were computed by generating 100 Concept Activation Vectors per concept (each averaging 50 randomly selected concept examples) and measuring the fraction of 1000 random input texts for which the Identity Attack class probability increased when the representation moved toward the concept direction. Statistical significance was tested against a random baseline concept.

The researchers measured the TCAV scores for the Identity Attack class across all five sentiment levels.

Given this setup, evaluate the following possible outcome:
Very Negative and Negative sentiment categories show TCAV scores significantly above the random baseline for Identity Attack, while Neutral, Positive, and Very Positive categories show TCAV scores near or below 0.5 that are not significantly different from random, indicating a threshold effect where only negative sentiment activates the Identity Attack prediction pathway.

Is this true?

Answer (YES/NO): NO